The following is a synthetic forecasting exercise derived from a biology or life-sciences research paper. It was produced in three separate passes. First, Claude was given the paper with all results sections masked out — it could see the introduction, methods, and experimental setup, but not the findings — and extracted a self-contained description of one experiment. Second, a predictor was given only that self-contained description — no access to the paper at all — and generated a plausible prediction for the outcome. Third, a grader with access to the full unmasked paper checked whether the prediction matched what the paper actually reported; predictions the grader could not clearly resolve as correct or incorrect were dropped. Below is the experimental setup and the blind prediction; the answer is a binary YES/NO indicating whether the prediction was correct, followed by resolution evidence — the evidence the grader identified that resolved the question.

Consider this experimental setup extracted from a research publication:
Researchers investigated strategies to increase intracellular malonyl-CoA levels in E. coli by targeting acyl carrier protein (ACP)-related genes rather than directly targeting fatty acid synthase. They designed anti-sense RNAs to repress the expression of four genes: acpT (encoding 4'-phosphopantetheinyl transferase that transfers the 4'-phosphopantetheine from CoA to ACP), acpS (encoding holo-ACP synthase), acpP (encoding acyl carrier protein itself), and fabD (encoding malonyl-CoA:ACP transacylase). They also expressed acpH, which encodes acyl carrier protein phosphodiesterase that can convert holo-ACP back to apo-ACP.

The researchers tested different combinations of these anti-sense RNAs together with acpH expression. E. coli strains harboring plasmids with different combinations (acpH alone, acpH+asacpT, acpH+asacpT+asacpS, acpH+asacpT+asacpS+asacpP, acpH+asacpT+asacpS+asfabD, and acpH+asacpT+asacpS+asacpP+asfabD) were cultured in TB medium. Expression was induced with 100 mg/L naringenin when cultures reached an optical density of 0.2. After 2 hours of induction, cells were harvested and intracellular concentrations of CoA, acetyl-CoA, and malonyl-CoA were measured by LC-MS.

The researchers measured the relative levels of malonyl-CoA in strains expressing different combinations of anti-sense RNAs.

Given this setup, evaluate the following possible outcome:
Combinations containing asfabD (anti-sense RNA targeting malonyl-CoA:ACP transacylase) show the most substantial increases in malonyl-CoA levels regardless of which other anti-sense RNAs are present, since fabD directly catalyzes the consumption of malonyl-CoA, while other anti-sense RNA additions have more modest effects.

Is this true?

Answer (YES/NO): NO